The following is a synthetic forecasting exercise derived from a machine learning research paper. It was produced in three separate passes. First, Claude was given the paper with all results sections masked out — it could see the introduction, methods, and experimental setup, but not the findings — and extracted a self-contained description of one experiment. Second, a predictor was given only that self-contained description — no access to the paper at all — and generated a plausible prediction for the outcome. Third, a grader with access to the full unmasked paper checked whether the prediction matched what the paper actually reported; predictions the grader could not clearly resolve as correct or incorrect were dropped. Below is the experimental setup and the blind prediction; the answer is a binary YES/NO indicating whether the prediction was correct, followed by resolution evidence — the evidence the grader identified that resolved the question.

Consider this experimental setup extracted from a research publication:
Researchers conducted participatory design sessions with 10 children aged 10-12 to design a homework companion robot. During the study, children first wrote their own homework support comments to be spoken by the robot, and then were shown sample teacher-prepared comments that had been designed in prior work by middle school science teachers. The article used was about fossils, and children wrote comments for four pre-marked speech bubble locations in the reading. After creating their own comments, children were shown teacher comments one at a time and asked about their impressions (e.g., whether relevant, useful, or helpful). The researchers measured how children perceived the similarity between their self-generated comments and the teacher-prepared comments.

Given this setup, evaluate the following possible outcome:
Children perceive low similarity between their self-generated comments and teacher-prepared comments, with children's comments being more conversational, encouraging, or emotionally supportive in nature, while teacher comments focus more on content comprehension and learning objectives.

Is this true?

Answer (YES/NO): NO